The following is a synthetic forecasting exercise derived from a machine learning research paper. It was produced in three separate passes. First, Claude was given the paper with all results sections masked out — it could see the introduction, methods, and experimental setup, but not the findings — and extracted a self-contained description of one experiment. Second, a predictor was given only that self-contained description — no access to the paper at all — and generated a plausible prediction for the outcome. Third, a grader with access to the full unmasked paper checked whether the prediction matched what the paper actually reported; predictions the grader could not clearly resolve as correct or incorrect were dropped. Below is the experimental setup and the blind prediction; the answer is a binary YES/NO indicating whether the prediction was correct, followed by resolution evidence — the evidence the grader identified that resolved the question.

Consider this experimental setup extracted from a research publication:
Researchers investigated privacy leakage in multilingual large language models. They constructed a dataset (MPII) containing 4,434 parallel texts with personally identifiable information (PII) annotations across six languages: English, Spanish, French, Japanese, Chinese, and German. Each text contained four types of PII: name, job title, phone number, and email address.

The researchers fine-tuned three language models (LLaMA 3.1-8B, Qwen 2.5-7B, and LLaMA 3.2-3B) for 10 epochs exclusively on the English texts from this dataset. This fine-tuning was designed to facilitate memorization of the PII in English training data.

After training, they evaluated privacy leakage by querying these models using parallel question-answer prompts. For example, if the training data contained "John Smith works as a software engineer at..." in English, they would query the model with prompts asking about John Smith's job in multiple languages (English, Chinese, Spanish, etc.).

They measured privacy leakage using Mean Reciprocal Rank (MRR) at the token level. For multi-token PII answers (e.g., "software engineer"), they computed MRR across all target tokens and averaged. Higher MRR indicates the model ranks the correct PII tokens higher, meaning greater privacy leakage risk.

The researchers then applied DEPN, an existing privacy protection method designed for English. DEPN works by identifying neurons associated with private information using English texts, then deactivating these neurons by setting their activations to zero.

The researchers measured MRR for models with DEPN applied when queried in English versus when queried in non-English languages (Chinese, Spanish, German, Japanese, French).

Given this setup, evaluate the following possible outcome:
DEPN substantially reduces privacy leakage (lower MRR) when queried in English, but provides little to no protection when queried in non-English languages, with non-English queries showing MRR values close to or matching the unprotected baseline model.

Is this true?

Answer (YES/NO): NO